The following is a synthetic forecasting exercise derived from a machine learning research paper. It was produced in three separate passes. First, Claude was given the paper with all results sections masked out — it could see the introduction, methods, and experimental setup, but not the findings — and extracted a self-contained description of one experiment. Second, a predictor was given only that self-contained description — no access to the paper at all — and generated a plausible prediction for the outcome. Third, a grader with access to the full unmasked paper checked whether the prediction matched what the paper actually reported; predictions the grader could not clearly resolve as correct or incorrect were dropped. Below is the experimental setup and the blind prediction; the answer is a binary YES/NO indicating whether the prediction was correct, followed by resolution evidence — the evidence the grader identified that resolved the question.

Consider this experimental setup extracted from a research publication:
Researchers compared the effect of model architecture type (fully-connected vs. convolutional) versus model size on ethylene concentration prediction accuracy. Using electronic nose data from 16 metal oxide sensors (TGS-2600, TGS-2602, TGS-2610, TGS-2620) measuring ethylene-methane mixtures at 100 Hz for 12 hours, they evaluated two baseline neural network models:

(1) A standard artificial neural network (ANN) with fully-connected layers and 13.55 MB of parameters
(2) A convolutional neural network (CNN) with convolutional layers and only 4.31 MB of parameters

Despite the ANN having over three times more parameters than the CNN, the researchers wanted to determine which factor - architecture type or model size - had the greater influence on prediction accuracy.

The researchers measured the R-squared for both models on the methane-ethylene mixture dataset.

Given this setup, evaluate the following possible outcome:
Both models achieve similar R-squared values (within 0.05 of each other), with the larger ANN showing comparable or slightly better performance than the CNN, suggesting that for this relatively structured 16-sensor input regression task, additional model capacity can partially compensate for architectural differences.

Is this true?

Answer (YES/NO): NO